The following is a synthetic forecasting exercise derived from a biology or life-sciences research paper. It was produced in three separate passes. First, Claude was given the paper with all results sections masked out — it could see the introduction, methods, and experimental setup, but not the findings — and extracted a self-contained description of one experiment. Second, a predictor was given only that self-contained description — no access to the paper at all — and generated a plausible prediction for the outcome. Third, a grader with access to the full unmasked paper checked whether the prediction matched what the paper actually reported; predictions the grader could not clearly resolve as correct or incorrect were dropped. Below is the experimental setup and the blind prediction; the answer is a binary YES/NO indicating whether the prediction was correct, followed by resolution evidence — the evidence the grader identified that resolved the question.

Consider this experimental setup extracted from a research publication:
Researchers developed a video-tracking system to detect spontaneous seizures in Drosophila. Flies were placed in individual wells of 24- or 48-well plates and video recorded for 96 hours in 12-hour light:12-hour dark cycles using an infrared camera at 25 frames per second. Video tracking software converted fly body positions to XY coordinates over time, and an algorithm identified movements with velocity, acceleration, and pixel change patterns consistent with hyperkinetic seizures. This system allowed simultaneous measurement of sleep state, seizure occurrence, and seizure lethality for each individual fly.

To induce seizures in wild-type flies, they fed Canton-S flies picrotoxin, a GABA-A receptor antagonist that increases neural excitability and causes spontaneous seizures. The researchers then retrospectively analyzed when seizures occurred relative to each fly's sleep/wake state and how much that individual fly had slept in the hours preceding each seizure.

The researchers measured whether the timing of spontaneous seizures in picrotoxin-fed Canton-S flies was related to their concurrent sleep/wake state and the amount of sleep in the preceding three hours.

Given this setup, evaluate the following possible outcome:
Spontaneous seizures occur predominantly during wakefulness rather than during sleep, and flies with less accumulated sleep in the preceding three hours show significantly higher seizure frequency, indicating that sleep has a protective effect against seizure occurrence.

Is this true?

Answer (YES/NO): YES